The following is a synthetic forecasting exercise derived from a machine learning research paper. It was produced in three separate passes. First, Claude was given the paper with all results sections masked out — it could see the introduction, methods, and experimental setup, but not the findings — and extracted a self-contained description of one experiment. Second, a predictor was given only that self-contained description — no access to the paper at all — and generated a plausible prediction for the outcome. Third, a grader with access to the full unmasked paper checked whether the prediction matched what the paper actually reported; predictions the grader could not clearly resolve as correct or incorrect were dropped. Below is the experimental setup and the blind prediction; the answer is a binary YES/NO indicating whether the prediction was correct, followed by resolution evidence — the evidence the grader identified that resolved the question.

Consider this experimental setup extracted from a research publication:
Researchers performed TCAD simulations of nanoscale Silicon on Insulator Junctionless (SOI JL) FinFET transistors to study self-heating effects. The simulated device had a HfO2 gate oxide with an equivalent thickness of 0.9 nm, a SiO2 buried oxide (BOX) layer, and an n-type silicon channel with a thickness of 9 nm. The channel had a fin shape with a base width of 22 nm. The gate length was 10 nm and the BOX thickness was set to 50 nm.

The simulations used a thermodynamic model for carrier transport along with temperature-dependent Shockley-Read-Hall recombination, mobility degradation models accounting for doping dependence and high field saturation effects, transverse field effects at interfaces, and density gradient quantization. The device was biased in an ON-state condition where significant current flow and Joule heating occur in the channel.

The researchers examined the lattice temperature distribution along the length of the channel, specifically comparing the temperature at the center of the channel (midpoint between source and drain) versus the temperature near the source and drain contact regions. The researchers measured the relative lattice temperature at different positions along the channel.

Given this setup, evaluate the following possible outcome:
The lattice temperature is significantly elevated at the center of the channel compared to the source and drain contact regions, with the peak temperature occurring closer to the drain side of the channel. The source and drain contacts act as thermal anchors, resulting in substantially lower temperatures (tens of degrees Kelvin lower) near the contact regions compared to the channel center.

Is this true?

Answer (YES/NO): NO